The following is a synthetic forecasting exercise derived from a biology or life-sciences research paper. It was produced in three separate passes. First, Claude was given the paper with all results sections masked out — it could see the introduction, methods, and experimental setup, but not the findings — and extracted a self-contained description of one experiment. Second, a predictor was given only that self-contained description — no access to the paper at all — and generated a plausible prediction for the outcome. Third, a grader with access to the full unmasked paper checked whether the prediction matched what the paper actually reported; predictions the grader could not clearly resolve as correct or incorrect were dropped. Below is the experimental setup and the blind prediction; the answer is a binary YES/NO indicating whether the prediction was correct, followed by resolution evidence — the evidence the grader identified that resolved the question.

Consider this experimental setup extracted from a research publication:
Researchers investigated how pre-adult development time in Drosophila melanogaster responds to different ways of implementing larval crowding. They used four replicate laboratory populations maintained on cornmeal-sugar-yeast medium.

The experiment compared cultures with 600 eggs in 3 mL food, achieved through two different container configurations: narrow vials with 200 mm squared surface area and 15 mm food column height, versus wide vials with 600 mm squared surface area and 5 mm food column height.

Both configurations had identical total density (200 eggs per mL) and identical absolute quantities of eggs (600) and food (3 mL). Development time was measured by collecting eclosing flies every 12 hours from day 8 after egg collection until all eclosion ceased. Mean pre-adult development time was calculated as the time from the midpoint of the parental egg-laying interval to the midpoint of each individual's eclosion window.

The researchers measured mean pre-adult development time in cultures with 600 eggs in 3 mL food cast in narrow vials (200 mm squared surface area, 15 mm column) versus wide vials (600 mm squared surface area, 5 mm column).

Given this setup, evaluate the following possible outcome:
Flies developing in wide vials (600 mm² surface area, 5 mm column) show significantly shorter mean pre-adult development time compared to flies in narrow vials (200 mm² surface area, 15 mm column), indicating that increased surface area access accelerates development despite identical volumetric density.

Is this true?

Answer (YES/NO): YES